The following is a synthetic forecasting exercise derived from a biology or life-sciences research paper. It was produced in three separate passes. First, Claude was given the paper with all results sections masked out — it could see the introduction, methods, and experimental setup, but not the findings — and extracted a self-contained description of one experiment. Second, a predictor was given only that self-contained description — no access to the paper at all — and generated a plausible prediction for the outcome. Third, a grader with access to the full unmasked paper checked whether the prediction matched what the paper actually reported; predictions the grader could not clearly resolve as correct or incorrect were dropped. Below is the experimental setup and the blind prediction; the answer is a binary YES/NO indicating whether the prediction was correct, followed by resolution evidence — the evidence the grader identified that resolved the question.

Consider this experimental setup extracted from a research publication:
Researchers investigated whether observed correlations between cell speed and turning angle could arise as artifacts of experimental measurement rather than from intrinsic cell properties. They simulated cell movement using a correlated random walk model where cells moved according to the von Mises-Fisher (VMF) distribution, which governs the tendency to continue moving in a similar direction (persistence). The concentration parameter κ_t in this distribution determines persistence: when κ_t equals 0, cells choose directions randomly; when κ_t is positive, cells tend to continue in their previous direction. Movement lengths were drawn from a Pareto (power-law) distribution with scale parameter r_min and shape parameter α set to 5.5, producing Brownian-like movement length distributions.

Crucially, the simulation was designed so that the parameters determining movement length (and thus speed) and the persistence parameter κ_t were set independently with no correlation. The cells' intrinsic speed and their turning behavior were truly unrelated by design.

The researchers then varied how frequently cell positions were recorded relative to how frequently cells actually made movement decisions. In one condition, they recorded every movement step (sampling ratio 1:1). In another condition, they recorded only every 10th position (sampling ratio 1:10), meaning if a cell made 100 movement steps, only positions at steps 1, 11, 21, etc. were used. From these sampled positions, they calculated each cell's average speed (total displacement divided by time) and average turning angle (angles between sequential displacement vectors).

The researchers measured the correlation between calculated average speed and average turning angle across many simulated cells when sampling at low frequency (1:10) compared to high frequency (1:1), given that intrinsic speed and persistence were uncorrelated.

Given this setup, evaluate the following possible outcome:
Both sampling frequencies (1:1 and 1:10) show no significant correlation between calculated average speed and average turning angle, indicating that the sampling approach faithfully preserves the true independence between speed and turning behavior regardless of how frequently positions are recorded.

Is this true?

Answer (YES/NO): NO